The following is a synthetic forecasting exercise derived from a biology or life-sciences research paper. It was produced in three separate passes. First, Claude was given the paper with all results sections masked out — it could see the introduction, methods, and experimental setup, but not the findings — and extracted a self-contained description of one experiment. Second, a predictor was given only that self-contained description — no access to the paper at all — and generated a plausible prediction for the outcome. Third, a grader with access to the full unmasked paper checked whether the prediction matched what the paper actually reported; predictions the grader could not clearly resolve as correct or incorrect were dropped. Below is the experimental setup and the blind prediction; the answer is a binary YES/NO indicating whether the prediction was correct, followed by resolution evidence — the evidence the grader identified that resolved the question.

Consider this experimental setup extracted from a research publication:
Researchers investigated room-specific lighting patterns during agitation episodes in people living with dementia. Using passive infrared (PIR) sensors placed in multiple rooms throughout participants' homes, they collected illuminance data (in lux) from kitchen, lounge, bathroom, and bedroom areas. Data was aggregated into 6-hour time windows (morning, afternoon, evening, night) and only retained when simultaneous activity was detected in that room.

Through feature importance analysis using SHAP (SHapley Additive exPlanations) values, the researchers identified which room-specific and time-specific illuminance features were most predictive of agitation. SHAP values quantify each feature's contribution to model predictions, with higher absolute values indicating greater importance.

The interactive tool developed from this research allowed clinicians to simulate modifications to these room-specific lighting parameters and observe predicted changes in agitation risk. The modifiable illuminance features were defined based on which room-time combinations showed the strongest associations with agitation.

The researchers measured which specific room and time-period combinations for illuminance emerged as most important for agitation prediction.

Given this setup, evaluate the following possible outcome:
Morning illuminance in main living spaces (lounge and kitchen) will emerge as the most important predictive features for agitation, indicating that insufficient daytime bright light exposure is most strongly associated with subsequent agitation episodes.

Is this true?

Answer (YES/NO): NO